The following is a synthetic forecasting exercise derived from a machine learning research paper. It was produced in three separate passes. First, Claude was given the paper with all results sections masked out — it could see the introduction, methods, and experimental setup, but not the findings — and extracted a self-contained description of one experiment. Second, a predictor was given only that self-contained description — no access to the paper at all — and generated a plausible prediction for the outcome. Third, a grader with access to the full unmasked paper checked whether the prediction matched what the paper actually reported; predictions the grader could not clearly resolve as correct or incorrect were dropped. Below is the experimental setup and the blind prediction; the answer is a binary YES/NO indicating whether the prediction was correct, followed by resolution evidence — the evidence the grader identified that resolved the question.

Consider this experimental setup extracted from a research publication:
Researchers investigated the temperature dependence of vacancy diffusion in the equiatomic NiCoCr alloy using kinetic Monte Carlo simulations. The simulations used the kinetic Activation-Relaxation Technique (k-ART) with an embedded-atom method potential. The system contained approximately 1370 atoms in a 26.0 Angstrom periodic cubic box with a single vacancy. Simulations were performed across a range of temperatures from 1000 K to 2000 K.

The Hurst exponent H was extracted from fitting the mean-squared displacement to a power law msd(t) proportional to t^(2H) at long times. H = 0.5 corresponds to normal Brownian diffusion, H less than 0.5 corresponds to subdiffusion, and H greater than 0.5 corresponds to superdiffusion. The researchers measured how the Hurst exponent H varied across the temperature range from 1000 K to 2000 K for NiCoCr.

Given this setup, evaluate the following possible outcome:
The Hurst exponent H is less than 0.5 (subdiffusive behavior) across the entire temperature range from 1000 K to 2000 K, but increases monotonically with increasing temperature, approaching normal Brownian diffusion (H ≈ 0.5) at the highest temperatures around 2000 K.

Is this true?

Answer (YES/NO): YES